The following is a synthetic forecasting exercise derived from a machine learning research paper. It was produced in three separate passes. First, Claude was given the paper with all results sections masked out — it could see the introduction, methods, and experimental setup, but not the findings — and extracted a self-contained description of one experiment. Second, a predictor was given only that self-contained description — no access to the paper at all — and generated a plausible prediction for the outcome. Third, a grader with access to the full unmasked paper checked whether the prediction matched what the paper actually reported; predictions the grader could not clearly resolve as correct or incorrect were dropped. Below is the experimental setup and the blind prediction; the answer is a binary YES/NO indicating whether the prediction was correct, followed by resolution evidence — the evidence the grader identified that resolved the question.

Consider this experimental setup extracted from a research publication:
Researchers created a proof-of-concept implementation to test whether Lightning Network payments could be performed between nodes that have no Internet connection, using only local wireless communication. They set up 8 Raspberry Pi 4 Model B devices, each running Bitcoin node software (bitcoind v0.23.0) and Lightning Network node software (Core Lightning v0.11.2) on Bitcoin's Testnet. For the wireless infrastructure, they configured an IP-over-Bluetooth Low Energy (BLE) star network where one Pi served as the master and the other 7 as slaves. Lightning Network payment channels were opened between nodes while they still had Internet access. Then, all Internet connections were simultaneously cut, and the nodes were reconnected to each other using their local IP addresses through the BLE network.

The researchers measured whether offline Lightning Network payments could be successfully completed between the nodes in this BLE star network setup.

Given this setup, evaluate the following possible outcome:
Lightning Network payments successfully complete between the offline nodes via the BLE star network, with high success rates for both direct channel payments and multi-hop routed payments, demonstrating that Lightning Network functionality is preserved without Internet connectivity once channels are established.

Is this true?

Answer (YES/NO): YES